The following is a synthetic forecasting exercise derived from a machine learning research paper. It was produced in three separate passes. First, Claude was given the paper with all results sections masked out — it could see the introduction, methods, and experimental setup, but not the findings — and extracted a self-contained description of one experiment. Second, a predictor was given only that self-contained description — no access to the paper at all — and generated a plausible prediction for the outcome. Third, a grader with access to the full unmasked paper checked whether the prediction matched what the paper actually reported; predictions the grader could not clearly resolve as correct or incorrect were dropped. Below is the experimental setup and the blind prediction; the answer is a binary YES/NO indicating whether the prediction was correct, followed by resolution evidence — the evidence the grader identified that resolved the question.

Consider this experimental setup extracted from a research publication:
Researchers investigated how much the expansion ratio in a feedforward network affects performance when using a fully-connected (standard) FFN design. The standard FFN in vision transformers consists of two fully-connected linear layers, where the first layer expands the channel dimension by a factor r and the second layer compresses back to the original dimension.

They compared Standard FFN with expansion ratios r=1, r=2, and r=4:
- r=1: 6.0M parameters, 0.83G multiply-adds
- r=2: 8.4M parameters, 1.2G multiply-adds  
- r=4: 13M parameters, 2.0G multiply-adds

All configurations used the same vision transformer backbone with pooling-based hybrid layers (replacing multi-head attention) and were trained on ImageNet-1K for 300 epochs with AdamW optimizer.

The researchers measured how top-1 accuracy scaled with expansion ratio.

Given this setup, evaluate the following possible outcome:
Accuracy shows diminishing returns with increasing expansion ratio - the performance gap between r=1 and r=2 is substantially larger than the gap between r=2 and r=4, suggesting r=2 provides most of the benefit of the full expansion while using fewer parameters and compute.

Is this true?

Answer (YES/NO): NO